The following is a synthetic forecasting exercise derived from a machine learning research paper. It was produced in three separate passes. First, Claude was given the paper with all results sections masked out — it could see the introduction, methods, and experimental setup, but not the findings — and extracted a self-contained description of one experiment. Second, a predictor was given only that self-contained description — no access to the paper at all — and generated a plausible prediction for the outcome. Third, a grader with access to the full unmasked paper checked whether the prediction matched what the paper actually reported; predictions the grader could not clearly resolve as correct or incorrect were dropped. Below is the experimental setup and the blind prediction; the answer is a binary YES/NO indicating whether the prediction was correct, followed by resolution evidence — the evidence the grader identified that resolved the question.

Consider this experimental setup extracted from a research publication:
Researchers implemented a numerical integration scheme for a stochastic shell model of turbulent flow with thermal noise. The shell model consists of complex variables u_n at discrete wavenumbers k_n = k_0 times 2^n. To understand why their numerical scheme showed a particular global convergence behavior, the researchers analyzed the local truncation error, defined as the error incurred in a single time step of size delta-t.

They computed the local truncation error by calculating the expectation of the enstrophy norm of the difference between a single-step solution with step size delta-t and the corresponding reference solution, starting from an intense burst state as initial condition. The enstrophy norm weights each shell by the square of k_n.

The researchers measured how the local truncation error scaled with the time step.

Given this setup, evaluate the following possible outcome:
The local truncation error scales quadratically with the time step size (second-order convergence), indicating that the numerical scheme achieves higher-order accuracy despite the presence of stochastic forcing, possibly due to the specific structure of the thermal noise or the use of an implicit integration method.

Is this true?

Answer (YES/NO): NO